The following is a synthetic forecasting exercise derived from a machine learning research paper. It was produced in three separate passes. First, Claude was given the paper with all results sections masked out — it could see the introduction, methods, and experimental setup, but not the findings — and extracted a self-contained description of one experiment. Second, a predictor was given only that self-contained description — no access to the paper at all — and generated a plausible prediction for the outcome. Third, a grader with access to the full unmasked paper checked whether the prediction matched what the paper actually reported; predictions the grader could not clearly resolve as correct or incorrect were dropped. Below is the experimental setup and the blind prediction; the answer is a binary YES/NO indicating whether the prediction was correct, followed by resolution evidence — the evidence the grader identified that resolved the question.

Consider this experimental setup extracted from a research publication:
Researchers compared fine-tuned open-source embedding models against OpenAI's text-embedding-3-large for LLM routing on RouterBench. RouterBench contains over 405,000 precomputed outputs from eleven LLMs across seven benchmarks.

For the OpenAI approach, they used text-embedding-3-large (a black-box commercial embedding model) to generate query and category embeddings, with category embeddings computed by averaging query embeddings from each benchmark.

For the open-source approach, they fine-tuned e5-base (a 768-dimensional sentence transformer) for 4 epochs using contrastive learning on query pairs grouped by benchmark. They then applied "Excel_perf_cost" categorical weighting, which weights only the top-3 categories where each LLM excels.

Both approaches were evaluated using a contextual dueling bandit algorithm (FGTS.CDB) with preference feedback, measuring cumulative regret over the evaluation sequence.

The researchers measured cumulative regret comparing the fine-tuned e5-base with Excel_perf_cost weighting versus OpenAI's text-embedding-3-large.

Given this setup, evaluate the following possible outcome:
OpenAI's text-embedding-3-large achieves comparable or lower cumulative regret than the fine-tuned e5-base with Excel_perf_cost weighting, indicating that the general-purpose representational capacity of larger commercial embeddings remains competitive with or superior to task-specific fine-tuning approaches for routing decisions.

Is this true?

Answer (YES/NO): NO